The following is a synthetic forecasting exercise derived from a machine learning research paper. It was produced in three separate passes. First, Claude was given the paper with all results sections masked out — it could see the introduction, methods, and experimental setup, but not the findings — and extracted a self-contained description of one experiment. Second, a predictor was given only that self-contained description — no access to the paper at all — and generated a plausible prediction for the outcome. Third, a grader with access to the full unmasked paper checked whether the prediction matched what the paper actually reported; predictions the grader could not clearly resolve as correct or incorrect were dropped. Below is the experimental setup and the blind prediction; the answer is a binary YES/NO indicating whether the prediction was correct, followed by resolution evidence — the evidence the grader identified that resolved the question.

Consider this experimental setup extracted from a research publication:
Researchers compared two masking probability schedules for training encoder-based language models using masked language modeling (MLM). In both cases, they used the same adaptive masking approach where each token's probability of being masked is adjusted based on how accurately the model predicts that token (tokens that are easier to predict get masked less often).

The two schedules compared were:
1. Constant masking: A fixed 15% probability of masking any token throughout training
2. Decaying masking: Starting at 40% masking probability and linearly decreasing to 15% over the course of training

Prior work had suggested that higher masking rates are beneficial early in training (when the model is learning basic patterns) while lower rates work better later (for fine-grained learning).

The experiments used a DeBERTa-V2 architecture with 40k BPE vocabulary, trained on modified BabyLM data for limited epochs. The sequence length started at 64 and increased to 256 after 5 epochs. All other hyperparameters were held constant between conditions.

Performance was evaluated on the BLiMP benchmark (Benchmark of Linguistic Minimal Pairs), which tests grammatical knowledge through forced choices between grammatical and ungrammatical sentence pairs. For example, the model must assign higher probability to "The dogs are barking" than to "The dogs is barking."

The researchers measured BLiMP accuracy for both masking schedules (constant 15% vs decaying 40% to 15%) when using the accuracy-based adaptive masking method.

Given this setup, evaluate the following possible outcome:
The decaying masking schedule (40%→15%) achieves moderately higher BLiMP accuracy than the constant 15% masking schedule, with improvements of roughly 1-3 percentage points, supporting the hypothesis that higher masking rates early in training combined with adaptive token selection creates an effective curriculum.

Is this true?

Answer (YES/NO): YES